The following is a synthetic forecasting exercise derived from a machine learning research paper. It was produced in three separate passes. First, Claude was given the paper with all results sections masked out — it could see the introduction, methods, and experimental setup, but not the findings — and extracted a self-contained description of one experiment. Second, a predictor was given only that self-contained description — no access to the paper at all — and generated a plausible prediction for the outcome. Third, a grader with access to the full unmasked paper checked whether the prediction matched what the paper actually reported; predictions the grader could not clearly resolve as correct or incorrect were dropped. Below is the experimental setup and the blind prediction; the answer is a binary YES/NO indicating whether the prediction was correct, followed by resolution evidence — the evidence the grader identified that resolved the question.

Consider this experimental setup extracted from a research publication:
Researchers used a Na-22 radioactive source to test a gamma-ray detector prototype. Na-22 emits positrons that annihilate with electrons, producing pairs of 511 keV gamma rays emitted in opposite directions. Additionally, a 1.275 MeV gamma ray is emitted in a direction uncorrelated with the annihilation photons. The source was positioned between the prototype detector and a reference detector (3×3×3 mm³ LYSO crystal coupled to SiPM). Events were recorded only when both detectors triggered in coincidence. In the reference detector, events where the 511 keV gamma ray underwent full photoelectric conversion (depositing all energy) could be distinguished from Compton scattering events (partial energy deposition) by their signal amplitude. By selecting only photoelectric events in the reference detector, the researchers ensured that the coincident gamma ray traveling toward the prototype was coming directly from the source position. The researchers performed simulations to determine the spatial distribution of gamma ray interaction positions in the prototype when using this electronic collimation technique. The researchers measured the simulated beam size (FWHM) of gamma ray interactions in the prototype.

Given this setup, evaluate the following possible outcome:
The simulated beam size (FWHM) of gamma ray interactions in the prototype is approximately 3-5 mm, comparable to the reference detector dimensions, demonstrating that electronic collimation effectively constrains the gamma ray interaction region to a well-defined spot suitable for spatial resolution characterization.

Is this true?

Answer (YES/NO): NO